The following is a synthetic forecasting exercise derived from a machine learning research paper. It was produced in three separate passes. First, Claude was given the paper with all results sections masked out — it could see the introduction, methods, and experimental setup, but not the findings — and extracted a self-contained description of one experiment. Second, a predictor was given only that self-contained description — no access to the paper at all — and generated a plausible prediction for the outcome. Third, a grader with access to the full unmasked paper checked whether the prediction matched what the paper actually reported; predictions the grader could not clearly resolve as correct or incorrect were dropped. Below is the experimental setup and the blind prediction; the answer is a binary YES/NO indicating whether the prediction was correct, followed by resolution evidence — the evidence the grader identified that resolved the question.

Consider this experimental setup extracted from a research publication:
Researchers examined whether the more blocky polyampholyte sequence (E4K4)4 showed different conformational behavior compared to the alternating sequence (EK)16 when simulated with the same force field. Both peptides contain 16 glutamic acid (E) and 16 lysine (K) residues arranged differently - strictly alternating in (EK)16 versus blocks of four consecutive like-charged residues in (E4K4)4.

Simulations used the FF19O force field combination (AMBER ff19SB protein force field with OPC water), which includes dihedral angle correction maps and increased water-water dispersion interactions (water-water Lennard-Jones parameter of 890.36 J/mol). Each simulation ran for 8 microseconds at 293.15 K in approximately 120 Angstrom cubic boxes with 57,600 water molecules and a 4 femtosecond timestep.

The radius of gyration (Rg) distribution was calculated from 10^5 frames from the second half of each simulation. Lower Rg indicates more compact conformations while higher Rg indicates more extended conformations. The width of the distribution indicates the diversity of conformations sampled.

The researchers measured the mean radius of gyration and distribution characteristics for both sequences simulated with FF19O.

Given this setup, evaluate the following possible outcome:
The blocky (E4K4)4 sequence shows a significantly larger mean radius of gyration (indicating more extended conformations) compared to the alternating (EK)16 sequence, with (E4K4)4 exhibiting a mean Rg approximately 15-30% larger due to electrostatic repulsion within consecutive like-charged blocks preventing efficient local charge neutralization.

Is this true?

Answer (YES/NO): NO